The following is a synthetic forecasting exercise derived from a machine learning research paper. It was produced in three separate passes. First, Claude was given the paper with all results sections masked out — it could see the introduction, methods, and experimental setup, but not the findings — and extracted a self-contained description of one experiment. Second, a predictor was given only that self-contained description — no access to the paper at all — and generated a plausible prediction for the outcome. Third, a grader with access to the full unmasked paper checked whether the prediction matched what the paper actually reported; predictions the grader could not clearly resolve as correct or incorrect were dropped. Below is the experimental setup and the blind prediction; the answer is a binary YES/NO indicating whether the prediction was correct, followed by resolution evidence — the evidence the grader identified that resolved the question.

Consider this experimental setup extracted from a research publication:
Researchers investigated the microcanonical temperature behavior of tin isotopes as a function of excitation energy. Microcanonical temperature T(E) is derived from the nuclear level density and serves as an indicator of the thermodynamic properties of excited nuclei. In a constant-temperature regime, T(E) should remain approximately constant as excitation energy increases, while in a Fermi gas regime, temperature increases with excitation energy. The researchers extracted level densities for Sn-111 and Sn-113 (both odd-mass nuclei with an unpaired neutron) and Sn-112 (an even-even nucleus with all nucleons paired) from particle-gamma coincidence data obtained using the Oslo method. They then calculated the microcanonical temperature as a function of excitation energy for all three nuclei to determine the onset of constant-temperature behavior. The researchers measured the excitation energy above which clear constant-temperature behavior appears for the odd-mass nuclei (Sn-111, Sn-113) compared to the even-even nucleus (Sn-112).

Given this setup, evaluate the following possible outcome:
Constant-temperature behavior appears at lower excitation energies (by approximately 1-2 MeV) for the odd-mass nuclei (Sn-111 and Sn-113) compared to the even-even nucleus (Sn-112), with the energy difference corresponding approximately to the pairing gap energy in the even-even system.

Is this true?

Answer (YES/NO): YES